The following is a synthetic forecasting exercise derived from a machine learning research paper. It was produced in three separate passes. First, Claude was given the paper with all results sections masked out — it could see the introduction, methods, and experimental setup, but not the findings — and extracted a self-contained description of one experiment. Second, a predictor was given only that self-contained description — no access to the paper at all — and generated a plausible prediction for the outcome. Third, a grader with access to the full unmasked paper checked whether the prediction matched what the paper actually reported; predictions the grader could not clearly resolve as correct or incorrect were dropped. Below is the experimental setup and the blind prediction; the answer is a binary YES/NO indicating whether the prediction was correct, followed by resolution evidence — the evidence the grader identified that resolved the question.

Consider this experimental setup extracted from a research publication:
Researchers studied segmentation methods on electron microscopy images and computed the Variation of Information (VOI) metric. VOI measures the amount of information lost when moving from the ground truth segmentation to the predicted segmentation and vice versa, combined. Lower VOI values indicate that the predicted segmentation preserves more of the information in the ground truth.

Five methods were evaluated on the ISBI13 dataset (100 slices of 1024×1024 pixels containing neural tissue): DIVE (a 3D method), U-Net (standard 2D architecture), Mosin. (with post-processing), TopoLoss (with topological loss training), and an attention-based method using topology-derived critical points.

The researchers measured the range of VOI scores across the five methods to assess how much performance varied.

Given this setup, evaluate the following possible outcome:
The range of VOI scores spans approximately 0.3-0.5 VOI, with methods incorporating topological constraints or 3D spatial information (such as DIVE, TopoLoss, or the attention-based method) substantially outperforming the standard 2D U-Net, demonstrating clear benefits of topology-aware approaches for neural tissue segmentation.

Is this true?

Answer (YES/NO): NO